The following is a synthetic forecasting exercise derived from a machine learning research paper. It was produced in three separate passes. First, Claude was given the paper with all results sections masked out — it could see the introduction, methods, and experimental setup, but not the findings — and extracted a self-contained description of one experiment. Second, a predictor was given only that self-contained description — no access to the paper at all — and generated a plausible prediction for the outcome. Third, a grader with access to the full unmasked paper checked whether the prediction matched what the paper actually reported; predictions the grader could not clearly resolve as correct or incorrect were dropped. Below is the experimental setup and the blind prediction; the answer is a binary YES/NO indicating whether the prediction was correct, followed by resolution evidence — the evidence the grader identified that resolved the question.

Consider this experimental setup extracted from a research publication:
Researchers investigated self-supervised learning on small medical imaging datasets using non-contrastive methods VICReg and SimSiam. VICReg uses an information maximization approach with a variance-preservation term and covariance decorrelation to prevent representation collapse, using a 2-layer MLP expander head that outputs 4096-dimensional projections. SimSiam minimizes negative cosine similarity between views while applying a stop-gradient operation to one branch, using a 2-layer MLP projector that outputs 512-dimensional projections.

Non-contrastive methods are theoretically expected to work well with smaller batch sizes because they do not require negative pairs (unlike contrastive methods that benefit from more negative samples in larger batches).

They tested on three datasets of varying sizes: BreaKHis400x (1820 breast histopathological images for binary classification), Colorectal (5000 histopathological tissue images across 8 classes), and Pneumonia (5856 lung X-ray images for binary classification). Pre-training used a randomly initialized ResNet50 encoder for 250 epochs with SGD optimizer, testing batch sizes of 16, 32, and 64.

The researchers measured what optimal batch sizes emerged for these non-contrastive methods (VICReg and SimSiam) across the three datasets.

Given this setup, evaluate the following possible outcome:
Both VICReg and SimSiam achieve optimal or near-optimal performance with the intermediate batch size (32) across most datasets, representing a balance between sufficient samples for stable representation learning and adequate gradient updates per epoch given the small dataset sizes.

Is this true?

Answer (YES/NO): NO